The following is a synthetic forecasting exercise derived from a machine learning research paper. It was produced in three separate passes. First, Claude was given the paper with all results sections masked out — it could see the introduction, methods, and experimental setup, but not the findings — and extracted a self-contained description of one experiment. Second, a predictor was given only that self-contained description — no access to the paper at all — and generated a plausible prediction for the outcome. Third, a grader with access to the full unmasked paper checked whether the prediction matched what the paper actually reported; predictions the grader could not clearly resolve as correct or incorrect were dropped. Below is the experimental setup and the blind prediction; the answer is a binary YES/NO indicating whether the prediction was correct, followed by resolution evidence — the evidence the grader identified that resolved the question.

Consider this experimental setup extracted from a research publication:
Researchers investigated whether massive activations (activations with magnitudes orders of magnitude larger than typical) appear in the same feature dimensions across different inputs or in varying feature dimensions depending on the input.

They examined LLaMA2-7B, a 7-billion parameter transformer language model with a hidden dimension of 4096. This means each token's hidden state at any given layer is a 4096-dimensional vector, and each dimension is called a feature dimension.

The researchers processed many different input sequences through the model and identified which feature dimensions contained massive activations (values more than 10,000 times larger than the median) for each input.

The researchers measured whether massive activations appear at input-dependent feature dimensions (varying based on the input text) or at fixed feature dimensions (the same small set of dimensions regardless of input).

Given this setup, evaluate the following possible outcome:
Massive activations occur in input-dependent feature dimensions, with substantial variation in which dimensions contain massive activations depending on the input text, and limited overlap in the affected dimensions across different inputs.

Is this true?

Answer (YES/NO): NO